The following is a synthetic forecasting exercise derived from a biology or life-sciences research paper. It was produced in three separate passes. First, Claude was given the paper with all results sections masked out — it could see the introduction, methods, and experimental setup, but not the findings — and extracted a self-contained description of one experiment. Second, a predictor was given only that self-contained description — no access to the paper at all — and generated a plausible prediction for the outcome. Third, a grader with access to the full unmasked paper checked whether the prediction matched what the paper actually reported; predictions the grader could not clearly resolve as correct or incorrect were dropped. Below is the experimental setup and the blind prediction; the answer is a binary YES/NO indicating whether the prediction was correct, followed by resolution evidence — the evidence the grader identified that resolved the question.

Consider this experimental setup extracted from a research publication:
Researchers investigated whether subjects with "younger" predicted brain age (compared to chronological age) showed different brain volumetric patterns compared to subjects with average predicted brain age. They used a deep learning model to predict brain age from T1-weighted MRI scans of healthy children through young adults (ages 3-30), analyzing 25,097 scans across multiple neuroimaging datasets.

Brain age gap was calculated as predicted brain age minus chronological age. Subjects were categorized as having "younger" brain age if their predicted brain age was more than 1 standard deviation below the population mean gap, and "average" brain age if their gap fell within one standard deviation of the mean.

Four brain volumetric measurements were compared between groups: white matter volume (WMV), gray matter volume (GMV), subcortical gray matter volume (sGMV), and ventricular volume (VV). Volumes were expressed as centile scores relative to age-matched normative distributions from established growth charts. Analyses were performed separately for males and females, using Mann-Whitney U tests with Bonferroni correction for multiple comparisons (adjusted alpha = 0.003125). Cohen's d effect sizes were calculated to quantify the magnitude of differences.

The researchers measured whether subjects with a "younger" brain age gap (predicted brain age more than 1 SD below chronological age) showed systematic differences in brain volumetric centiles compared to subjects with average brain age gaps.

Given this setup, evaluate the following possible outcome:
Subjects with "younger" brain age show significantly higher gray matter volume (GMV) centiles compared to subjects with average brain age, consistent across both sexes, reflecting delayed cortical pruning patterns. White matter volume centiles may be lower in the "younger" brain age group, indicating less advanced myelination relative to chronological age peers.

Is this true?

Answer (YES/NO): YES